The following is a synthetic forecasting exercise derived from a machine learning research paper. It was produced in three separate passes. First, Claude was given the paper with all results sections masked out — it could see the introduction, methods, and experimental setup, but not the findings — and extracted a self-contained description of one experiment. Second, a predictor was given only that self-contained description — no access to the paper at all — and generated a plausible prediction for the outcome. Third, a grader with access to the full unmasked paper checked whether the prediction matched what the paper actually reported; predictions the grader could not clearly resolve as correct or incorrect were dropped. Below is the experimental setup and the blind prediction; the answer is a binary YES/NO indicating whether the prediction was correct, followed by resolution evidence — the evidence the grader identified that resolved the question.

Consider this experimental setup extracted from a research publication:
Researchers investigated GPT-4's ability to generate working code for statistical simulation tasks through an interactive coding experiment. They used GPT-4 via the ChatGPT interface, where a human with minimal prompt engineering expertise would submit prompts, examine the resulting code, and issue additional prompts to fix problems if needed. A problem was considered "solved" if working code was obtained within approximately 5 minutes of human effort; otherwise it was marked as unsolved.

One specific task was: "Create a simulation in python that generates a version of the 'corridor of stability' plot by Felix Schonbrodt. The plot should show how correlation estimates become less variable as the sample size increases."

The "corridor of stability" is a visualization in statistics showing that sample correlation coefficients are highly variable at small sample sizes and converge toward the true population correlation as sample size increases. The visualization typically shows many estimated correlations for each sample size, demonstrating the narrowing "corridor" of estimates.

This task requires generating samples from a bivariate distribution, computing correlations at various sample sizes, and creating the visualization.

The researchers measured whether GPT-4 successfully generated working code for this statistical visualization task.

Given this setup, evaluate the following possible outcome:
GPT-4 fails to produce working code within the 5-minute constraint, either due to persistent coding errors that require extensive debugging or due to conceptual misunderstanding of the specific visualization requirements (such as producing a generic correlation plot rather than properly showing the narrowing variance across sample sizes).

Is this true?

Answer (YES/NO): YES